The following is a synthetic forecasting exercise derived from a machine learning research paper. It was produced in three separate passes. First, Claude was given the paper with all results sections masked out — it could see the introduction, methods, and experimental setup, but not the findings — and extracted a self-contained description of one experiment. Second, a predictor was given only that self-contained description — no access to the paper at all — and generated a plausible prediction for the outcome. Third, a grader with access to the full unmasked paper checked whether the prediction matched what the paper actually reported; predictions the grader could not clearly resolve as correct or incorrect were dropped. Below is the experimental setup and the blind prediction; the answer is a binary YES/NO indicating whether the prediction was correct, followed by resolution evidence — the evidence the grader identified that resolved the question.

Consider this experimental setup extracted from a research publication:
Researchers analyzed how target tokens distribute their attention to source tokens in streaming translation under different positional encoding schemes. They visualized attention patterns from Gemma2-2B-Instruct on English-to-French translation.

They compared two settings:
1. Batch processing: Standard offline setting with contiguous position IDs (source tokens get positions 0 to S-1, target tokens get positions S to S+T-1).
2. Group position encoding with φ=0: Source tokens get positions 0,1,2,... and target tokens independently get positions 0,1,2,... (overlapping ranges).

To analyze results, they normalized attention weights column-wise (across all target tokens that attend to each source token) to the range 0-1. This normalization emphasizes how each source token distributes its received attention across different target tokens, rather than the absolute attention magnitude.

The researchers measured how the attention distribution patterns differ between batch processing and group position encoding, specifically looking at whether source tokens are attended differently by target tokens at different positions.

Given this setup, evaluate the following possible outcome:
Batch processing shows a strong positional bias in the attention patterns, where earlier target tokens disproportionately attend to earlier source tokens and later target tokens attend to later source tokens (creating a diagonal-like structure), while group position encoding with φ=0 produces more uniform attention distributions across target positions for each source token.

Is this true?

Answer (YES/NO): NO